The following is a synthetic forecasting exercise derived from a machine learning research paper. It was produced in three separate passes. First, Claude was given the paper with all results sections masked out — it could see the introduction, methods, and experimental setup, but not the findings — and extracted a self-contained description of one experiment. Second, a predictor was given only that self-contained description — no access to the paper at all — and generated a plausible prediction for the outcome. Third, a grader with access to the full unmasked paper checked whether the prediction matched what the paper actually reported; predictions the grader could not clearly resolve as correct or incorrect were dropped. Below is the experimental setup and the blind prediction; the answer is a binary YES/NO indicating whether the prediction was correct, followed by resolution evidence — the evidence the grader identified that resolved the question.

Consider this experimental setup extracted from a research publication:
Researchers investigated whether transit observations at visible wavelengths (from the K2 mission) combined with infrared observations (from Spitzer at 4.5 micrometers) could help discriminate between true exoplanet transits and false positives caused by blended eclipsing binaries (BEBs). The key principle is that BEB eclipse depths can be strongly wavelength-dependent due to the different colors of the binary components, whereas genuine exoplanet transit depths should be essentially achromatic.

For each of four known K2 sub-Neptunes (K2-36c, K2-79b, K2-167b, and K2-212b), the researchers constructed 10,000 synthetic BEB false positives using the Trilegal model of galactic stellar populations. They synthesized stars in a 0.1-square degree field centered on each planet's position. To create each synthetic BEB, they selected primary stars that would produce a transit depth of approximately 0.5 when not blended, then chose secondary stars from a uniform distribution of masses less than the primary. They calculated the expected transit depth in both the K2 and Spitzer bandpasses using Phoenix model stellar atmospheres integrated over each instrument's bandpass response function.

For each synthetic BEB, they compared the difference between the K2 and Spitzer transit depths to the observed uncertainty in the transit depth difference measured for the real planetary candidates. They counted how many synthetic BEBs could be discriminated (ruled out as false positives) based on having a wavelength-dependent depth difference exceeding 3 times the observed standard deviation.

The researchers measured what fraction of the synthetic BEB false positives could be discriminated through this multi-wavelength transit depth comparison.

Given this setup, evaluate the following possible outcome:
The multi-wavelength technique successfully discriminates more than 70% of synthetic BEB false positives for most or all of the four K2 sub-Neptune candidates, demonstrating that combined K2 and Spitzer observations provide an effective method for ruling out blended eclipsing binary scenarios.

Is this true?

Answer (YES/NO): NO